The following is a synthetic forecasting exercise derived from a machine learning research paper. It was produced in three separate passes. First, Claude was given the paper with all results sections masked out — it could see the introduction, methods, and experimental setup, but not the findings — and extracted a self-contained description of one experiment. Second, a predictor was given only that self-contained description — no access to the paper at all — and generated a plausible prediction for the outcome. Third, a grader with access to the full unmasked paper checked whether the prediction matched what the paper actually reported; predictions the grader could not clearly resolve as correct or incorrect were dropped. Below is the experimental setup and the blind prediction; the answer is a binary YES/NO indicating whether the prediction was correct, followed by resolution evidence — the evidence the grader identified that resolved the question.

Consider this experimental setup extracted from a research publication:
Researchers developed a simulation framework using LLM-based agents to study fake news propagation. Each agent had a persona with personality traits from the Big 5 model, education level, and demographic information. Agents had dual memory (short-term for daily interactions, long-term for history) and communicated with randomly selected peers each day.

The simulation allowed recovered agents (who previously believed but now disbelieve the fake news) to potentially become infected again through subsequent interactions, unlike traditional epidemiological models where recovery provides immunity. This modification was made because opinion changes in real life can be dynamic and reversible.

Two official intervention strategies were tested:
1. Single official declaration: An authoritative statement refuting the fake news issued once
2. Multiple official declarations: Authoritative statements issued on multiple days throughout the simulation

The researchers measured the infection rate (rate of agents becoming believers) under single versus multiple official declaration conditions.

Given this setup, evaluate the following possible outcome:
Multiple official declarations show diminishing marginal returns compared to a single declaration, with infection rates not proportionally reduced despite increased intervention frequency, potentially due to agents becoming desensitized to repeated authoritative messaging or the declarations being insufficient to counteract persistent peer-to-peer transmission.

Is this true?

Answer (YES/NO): YES